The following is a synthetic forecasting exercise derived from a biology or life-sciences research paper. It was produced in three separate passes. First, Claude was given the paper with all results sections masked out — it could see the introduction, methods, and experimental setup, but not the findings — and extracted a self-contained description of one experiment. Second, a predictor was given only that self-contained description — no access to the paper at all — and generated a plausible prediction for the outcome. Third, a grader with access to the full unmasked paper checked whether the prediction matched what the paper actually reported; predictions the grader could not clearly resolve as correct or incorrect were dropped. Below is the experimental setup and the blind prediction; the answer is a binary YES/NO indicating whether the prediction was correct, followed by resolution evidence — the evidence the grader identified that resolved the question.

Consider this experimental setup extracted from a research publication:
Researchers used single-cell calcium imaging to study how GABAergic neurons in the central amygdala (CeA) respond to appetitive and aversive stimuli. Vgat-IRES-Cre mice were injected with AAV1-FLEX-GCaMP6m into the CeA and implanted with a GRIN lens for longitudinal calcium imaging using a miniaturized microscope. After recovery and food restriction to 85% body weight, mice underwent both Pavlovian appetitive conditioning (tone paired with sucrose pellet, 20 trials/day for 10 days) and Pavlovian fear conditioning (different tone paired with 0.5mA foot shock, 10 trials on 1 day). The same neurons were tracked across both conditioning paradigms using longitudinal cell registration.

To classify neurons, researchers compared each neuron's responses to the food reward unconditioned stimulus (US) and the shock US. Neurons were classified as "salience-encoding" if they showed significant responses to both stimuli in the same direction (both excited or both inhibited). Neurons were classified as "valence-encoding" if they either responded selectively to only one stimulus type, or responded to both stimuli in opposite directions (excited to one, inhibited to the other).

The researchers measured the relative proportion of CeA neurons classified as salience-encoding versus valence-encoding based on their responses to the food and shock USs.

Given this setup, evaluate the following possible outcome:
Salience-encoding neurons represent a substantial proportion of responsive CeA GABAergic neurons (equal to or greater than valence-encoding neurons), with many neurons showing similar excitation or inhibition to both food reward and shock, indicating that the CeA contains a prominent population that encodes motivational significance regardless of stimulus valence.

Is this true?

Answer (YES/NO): NO